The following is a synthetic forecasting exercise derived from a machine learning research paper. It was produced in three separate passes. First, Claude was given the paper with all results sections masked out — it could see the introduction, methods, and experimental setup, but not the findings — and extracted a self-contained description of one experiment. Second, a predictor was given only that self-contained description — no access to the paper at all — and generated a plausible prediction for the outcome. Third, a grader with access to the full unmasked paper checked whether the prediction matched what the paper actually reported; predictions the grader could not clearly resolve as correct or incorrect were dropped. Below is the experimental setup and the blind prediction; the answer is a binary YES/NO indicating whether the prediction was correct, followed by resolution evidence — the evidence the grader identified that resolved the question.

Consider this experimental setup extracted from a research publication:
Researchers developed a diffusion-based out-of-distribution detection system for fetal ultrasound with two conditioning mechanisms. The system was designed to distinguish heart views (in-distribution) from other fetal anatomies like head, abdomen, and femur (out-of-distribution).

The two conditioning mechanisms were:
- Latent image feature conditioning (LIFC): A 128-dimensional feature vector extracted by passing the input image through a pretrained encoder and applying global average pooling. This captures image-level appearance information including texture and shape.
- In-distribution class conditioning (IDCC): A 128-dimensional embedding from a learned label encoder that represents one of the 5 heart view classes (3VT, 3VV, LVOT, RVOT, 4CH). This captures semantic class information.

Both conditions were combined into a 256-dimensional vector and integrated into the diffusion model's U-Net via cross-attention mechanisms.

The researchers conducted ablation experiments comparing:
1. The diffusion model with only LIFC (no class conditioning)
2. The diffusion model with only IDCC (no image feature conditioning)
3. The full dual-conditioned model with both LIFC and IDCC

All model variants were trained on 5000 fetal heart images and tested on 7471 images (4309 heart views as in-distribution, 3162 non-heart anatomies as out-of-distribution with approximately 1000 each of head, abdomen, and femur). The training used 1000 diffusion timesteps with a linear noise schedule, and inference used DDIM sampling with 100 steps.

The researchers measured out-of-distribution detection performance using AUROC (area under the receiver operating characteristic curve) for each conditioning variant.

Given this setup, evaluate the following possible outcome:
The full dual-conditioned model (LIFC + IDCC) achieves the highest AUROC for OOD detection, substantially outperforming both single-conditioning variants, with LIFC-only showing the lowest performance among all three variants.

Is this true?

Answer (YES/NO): NO